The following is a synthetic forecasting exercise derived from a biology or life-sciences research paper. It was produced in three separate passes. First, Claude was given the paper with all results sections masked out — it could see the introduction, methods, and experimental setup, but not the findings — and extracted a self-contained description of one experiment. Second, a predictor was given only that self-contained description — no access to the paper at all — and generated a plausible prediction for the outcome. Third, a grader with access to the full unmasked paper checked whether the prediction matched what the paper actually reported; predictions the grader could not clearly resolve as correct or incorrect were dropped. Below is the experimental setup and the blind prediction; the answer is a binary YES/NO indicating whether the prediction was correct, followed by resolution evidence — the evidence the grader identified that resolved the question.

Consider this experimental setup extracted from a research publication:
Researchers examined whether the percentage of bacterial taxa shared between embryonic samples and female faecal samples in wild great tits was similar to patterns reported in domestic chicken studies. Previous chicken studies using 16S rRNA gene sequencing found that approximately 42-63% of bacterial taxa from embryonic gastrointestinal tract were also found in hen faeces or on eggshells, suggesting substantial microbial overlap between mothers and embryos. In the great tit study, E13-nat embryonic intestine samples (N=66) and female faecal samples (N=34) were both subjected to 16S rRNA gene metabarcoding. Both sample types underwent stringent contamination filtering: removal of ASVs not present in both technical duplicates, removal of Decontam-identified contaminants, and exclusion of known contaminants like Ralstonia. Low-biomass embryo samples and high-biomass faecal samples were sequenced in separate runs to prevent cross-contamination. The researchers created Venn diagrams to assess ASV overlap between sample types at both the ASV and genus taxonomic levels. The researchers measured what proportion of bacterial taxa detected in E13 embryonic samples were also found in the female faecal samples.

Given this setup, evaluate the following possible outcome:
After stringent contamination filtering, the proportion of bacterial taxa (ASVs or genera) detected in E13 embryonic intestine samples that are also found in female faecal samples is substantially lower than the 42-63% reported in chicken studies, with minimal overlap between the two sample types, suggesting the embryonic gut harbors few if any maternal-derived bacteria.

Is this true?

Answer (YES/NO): YES